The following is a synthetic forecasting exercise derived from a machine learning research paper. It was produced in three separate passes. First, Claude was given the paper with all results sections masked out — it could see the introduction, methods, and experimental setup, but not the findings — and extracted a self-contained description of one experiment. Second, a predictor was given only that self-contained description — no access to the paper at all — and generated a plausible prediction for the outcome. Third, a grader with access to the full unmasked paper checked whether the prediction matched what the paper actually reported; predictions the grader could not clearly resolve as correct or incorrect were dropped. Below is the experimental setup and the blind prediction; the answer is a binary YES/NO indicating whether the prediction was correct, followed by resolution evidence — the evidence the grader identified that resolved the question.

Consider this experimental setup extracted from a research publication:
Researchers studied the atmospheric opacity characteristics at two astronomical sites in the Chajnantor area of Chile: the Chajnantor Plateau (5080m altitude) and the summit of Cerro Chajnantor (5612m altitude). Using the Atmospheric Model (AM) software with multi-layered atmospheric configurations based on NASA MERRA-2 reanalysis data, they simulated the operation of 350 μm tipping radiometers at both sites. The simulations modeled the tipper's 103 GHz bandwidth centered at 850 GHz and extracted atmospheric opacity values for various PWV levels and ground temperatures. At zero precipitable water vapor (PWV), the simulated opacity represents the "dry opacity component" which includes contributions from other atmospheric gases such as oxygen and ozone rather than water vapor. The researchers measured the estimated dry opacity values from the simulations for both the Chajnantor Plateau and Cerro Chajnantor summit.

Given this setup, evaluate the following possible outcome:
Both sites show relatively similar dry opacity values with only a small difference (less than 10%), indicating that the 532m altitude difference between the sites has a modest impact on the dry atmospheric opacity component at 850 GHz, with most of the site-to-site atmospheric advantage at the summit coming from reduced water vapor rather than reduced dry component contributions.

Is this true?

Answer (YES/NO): YES